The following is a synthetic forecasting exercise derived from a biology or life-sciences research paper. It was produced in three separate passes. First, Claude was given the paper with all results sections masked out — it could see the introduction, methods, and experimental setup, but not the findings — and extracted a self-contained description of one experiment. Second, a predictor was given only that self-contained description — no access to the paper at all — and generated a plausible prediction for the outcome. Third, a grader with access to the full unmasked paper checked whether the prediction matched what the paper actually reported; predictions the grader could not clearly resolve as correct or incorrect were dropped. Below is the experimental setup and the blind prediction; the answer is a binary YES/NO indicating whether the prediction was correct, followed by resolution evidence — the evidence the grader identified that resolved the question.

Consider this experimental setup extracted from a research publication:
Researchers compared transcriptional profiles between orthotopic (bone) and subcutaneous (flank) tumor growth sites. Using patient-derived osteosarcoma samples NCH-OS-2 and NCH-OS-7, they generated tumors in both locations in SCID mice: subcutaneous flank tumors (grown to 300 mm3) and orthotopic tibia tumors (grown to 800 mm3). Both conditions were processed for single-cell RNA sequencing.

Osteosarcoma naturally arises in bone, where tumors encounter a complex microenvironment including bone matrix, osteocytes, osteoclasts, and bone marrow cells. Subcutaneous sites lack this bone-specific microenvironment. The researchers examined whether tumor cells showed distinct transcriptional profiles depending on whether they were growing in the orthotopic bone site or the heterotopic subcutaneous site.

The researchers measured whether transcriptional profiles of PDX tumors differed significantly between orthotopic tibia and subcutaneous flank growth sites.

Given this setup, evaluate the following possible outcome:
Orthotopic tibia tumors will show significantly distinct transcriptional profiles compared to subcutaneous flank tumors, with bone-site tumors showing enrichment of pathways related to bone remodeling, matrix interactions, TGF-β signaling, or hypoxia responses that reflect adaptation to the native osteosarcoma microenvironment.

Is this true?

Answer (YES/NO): NO